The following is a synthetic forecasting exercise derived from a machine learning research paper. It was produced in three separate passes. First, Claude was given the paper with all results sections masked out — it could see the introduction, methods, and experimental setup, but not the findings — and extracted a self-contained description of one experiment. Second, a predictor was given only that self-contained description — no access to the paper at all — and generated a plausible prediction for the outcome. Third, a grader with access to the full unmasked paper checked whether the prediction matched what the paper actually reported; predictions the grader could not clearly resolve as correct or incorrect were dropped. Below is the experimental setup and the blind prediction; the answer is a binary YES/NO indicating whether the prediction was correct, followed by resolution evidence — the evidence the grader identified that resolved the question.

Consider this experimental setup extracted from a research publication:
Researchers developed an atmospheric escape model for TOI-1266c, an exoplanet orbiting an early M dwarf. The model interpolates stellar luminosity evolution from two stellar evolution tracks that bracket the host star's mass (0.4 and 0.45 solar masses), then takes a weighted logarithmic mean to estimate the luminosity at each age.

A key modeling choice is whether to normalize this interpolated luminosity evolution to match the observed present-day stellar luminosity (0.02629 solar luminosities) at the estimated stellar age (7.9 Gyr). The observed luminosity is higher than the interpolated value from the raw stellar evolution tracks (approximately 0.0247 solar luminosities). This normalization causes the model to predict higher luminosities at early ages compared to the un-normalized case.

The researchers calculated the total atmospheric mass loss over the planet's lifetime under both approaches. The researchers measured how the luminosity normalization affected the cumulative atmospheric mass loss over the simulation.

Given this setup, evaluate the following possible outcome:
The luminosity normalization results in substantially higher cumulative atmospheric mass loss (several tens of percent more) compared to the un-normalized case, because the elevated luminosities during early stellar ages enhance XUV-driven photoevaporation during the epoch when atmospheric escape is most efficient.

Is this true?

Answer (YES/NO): NO